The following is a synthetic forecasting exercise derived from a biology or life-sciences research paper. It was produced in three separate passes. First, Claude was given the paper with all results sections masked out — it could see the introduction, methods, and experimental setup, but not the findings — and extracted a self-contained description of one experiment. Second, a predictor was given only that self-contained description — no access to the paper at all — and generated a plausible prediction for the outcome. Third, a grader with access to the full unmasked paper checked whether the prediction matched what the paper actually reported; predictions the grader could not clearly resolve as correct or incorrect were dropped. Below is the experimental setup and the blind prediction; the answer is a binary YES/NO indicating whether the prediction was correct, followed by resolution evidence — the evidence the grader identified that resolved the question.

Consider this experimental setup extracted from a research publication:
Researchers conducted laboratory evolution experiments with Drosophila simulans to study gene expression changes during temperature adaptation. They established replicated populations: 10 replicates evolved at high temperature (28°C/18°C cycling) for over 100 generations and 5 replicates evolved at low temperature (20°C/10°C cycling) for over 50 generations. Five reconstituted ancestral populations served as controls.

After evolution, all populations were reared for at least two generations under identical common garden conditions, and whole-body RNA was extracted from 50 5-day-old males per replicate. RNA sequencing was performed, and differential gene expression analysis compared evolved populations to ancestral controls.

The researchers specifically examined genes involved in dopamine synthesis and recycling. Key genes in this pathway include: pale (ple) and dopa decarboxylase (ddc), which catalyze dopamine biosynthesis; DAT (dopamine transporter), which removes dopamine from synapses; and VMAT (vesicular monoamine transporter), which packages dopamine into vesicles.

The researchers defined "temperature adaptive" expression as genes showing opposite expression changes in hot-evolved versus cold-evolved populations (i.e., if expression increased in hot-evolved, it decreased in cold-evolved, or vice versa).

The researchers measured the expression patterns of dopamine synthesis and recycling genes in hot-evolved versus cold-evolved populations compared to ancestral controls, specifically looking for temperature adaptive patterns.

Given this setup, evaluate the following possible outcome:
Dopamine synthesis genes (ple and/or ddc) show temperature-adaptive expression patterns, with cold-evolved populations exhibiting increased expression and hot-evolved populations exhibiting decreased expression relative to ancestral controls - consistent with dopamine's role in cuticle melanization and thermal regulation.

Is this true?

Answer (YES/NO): YES